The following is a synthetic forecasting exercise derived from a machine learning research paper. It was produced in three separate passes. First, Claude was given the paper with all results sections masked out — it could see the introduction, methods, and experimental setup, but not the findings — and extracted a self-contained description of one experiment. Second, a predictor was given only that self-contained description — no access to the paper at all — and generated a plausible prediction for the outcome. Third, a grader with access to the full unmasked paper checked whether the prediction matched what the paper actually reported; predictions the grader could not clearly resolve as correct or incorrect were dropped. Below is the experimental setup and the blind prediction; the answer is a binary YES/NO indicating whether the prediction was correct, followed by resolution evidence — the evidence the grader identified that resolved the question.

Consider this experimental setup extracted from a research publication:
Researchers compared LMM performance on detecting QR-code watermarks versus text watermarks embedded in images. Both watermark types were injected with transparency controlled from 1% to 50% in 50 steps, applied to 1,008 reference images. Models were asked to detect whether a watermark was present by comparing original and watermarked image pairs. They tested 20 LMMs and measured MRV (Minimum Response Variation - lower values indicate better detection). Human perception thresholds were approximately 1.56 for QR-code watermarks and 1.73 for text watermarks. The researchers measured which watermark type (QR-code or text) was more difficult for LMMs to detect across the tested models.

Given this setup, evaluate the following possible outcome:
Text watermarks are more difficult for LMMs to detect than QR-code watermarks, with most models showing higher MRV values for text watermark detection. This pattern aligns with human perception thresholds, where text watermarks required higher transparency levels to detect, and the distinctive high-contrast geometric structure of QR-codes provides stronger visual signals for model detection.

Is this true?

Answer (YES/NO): YES